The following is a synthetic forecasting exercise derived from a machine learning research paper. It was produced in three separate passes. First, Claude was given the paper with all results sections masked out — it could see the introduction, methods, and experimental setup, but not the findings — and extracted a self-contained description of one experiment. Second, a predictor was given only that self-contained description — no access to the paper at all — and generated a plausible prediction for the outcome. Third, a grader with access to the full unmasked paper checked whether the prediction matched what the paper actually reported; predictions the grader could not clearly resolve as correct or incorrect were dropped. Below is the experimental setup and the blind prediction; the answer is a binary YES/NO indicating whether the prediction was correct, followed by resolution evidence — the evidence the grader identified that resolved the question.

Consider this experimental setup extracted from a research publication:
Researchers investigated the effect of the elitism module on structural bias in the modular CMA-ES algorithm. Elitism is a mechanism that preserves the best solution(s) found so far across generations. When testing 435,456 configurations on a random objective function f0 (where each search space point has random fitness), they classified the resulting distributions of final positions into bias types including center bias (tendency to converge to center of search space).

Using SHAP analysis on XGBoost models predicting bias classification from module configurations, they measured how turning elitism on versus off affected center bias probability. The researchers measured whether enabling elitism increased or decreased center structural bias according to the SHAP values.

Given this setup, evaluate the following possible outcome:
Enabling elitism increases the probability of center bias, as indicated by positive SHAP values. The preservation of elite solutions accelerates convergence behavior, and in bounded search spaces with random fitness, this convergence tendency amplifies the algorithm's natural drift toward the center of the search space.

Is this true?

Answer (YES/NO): NO